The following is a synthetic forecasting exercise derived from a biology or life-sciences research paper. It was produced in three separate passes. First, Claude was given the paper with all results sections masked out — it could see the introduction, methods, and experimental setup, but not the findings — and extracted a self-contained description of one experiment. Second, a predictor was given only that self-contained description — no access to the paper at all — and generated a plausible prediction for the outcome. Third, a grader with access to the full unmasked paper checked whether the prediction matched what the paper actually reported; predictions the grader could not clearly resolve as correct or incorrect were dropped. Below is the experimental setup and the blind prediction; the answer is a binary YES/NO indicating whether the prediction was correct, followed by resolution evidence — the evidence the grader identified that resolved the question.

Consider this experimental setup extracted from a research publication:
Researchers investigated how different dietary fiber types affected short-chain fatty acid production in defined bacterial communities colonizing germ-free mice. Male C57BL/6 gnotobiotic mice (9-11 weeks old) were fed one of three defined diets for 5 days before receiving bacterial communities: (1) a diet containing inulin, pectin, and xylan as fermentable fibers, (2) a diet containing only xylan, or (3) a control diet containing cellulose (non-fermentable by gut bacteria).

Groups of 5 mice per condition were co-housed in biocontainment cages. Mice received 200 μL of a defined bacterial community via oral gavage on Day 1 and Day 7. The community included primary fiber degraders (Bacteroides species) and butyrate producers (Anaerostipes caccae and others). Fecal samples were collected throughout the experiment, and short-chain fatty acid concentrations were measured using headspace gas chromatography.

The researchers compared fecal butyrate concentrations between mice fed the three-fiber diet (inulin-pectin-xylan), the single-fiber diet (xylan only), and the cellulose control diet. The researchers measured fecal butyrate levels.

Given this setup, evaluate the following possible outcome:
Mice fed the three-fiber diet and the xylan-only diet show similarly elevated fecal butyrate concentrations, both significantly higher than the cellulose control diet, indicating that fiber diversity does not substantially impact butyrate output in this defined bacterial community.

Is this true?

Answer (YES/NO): NO